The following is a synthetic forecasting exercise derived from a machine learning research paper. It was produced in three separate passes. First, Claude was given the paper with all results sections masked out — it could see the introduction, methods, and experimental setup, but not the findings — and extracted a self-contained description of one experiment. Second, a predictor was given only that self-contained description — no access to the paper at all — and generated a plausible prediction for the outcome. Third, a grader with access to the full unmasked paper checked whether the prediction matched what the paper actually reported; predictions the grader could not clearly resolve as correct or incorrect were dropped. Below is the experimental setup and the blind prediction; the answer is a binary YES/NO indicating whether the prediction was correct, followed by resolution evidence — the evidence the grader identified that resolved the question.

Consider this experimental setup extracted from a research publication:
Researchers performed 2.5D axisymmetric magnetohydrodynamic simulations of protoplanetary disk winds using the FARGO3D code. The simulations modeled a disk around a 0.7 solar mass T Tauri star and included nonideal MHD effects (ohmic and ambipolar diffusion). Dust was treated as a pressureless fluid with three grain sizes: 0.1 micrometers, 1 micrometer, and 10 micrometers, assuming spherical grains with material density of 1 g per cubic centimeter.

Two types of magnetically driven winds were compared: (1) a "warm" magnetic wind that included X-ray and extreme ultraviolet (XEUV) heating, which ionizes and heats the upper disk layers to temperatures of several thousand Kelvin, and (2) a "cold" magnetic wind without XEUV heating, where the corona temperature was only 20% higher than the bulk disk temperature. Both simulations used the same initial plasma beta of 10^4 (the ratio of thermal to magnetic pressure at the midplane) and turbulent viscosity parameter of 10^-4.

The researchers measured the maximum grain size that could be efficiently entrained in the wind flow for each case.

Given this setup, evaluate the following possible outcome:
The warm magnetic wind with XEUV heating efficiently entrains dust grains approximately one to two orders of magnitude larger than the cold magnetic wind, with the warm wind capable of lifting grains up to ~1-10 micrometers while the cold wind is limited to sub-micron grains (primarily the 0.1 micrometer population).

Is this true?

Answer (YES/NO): NO